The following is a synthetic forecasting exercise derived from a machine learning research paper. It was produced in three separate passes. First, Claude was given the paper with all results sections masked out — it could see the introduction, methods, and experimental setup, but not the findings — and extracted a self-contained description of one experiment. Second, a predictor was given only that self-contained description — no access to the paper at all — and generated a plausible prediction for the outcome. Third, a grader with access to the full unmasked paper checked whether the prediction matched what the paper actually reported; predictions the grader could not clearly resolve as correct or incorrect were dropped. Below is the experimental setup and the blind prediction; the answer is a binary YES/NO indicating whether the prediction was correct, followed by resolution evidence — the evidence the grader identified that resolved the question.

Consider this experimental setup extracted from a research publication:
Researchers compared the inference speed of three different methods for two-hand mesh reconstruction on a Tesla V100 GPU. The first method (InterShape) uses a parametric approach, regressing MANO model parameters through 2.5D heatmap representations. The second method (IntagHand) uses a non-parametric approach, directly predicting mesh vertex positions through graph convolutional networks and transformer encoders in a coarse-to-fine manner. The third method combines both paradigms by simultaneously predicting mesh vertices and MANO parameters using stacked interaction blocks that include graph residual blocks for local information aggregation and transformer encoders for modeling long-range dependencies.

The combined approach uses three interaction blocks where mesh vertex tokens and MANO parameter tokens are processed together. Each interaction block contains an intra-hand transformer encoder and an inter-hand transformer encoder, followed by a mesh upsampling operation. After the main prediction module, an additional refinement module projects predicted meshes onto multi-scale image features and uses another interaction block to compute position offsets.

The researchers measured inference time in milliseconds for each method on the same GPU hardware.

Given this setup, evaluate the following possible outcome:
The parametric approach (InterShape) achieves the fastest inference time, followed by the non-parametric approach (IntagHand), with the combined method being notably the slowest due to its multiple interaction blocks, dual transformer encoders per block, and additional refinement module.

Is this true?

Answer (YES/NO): NO